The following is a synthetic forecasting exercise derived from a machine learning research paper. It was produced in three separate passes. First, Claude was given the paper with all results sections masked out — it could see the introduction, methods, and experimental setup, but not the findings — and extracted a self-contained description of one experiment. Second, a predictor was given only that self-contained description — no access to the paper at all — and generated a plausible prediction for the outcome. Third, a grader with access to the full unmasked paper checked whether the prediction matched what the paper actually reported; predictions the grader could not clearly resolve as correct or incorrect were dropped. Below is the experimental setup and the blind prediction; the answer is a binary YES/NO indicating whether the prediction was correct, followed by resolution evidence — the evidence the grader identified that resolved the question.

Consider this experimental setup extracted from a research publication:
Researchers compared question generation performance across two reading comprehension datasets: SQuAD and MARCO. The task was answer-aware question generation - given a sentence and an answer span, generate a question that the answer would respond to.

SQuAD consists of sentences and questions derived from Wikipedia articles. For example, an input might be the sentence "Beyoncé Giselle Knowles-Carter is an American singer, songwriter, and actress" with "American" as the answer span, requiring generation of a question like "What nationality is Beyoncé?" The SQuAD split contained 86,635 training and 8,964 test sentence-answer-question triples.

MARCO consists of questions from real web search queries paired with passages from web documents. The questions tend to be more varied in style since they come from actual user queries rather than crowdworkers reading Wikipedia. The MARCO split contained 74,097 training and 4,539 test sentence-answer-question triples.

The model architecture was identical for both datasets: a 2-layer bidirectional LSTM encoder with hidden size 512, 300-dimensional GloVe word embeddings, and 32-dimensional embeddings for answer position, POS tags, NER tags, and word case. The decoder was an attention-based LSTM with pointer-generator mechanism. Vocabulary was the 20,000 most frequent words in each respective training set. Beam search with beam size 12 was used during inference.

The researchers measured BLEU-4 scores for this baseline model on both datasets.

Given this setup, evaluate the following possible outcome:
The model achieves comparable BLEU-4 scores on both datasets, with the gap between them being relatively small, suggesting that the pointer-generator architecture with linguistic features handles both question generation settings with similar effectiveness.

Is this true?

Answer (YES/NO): NO